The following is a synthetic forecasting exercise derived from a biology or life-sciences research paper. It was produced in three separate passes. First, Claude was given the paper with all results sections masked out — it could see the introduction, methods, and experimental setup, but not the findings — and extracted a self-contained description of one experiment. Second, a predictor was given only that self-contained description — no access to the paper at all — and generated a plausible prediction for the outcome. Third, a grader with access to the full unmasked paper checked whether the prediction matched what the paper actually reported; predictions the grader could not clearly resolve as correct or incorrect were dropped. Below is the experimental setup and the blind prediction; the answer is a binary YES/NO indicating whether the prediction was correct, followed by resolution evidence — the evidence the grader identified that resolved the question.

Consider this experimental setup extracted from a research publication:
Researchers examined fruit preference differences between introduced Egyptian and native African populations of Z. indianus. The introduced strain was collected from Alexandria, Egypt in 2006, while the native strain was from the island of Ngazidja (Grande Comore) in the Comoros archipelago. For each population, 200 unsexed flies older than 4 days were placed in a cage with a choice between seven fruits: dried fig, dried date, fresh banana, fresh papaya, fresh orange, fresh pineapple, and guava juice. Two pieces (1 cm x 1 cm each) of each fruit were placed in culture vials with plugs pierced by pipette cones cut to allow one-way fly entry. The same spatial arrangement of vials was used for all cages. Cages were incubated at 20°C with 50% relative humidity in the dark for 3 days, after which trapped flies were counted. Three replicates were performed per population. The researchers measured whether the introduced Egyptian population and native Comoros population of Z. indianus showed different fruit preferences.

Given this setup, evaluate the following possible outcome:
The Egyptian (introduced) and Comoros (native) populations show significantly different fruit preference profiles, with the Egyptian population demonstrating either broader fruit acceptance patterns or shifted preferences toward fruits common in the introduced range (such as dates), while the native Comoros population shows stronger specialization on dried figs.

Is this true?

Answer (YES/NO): NO